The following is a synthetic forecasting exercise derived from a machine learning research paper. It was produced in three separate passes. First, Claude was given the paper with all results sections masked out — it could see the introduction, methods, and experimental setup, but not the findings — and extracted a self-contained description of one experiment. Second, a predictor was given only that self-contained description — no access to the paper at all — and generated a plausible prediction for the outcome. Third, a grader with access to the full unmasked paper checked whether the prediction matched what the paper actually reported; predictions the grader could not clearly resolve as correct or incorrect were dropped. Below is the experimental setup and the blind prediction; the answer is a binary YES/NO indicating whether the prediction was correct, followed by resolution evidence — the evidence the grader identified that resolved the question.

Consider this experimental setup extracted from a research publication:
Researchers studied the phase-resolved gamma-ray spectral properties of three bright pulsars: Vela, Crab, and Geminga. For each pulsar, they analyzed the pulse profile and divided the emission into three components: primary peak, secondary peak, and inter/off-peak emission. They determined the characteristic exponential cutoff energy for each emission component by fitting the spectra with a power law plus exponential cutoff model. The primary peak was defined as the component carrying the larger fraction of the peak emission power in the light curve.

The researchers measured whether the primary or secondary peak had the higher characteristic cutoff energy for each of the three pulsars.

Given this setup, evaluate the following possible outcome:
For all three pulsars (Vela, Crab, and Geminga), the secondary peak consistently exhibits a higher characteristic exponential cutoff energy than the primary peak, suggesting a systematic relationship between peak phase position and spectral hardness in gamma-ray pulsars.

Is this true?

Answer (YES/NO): NO